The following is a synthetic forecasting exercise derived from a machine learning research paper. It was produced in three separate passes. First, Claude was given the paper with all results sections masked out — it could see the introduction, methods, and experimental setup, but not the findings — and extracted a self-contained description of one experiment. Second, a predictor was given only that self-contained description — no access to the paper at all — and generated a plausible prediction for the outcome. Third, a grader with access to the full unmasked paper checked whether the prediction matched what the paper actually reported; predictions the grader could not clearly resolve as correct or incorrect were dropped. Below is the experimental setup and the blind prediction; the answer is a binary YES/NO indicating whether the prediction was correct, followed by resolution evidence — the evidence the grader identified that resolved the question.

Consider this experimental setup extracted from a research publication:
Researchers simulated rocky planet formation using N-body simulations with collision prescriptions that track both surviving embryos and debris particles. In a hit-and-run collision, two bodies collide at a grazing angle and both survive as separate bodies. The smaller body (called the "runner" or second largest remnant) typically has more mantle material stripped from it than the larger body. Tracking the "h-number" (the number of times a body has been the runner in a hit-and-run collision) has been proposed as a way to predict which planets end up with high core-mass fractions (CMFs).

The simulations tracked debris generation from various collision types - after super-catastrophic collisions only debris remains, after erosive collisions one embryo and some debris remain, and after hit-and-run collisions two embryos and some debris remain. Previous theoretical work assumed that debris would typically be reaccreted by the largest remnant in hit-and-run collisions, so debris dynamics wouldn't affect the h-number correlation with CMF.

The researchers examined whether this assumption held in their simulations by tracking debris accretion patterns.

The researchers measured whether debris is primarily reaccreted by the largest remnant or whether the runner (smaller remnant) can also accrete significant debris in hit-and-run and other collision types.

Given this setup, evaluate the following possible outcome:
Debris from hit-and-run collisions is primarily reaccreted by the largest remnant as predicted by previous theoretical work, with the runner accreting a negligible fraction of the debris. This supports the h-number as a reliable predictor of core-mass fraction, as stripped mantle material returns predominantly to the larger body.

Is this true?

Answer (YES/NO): NO